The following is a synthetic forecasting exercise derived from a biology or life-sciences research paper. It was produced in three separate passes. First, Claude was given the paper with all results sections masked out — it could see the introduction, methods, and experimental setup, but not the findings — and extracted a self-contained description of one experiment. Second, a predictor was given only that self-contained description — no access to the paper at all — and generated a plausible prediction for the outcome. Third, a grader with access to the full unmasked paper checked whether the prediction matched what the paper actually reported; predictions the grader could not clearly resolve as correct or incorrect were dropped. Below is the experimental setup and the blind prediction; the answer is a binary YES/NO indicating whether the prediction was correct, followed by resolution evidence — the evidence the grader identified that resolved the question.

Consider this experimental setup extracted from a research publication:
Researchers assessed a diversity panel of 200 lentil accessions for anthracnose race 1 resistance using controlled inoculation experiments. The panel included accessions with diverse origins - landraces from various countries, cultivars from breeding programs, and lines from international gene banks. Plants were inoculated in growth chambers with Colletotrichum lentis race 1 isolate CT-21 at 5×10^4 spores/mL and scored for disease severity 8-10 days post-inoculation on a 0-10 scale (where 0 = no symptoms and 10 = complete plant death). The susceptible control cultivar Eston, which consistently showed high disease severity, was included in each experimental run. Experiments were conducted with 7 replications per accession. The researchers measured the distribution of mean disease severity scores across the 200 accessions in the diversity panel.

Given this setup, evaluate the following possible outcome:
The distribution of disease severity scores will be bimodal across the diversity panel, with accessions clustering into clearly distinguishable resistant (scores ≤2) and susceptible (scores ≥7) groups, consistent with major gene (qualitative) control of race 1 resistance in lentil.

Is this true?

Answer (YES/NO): NO